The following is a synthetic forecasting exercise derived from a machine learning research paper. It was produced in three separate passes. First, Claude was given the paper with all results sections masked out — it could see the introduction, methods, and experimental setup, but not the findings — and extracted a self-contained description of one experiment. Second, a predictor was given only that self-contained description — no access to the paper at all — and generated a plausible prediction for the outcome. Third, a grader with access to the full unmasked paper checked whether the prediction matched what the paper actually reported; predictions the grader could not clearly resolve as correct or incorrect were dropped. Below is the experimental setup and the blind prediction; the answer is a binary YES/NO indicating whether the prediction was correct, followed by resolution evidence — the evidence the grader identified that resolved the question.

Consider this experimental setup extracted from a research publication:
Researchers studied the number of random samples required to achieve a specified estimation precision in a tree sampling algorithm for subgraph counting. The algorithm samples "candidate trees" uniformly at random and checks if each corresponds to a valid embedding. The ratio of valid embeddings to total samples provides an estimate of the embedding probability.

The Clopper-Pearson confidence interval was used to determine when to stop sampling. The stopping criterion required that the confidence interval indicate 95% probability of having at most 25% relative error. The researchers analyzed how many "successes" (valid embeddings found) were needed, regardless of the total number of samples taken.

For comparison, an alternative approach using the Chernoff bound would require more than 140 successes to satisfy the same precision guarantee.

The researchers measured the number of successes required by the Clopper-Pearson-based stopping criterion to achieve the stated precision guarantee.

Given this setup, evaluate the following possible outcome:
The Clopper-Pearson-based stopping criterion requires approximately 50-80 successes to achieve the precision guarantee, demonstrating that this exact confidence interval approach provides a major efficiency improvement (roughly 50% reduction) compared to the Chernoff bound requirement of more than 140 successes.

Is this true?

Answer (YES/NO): NO